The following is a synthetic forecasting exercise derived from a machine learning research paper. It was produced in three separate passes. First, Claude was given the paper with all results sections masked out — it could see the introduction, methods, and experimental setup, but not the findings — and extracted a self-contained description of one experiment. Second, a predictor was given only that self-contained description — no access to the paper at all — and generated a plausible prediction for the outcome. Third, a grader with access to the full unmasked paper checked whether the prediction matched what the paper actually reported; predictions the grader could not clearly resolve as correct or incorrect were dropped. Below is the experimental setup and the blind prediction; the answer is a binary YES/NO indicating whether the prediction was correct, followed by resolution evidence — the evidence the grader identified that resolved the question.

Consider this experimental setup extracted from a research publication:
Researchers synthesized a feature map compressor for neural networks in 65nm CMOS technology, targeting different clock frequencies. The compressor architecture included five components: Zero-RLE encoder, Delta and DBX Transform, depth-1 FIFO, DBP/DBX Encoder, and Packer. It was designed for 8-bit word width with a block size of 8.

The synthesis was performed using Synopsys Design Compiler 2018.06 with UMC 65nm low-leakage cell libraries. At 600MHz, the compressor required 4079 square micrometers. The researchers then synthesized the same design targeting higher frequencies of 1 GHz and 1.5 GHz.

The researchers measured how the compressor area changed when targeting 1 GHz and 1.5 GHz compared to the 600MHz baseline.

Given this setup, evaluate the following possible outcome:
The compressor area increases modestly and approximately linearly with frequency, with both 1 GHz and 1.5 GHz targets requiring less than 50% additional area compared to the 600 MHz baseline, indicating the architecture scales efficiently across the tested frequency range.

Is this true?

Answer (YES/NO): NO